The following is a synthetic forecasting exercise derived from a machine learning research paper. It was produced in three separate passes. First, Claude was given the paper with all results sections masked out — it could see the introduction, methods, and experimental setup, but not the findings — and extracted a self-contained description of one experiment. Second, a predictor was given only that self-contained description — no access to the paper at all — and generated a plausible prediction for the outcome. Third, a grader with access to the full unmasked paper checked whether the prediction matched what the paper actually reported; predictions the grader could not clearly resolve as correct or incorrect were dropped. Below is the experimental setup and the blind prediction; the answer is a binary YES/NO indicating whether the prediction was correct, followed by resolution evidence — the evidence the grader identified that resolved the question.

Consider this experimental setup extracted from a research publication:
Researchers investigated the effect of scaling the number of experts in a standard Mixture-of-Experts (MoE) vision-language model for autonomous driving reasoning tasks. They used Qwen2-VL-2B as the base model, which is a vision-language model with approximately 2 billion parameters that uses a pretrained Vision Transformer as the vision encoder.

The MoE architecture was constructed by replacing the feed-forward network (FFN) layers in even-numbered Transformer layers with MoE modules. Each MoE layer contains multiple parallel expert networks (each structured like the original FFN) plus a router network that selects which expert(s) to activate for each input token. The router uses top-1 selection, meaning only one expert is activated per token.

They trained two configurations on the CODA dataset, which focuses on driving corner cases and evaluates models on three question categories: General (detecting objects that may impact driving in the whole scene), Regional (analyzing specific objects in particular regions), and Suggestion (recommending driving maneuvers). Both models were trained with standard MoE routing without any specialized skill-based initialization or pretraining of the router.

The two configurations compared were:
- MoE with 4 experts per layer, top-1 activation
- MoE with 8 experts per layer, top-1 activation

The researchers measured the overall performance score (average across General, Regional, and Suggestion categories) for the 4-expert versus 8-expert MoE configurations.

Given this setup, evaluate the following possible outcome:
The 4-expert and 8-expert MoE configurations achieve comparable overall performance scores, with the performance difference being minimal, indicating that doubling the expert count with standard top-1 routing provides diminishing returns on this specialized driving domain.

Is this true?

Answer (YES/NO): NO